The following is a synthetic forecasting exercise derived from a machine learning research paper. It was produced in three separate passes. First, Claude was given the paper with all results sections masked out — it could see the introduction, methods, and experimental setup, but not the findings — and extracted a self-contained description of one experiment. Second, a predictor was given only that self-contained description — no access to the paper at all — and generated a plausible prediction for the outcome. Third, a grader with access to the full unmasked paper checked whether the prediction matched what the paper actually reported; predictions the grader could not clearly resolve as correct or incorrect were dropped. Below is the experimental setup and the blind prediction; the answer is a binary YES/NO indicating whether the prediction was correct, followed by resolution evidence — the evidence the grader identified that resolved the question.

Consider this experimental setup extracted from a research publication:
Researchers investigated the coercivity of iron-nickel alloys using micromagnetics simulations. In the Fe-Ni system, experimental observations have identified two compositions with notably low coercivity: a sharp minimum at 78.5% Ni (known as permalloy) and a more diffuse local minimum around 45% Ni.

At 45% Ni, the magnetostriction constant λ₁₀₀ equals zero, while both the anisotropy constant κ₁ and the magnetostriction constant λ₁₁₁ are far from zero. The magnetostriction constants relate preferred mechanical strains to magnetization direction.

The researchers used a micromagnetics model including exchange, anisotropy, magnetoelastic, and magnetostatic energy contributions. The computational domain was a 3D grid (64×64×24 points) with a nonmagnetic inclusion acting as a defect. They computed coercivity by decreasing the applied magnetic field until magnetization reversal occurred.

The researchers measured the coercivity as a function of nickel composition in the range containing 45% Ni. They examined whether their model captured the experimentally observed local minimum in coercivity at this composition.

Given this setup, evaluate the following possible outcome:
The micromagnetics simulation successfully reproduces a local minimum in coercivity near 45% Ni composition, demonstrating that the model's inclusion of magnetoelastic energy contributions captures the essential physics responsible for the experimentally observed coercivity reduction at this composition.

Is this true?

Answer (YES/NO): YES